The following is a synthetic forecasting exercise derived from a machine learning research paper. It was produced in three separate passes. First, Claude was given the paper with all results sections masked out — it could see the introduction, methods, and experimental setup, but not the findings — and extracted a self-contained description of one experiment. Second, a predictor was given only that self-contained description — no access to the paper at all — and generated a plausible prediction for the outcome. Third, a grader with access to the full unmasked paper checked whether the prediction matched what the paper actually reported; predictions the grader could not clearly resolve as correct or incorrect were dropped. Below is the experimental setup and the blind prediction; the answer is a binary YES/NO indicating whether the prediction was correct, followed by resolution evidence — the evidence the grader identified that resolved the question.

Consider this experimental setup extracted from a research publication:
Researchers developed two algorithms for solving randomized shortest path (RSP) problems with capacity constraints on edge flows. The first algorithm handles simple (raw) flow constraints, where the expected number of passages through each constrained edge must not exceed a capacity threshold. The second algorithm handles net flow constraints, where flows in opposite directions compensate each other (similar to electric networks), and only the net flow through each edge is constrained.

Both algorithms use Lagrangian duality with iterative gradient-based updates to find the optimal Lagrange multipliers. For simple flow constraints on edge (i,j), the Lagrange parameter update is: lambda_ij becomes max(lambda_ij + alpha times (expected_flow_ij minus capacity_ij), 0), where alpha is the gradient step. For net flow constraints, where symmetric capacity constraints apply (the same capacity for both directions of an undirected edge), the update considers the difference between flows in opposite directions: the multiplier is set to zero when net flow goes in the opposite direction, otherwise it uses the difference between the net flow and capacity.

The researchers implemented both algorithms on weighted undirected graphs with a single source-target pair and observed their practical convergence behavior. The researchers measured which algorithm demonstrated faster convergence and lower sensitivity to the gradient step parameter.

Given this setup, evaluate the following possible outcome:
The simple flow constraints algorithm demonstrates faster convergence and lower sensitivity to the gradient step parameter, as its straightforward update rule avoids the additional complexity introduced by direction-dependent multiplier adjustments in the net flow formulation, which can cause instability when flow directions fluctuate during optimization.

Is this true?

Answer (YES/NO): YES